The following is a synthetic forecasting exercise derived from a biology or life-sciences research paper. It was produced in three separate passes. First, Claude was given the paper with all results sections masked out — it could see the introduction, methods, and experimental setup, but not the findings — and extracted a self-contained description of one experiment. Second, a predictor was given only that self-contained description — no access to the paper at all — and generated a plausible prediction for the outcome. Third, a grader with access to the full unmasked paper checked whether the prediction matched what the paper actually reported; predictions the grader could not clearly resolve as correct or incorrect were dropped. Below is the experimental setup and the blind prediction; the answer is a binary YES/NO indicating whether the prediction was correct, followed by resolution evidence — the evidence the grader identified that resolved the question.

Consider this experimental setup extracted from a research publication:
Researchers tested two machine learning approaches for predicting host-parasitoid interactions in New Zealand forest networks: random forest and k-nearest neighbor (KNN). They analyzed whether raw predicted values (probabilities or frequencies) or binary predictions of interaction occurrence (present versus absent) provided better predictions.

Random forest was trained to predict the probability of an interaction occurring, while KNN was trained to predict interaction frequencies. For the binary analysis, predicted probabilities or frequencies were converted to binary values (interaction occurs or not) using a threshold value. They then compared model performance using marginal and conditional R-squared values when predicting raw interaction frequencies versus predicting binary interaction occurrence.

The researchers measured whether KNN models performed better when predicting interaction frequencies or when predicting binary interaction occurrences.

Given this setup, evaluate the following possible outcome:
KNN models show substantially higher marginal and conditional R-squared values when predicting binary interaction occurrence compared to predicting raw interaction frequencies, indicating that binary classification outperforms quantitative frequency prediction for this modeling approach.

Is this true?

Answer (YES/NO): NO